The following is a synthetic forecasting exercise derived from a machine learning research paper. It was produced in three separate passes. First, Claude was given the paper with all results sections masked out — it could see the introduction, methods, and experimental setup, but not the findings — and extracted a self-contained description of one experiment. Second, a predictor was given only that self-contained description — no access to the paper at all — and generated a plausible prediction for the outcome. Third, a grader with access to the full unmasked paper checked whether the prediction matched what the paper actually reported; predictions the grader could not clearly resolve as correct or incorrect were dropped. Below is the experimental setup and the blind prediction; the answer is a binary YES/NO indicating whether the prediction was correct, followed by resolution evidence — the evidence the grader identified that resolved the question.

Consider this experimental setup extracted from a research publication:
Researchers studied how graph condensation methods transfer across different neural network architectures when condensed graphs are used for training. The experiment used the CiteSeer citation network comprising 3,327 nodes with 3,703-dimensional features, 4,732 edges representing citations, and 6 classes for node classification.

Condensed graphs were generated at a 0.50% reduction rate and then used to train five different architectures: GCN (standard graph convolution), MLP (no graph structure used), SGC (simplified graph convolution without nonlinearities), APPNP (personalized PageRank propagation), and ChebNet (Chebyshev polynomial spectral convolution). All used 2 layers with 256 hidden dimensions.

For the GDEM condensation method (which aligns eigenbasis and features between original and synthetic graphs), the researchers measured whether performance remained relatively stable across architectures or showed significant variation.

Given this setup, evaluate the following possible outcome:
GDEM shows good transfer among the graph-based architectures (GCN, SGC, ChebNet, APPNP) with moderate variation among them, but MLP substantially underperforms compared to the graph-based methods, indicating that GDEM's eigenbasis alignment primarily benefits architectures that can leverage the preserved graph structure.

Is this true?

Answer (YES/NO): NO